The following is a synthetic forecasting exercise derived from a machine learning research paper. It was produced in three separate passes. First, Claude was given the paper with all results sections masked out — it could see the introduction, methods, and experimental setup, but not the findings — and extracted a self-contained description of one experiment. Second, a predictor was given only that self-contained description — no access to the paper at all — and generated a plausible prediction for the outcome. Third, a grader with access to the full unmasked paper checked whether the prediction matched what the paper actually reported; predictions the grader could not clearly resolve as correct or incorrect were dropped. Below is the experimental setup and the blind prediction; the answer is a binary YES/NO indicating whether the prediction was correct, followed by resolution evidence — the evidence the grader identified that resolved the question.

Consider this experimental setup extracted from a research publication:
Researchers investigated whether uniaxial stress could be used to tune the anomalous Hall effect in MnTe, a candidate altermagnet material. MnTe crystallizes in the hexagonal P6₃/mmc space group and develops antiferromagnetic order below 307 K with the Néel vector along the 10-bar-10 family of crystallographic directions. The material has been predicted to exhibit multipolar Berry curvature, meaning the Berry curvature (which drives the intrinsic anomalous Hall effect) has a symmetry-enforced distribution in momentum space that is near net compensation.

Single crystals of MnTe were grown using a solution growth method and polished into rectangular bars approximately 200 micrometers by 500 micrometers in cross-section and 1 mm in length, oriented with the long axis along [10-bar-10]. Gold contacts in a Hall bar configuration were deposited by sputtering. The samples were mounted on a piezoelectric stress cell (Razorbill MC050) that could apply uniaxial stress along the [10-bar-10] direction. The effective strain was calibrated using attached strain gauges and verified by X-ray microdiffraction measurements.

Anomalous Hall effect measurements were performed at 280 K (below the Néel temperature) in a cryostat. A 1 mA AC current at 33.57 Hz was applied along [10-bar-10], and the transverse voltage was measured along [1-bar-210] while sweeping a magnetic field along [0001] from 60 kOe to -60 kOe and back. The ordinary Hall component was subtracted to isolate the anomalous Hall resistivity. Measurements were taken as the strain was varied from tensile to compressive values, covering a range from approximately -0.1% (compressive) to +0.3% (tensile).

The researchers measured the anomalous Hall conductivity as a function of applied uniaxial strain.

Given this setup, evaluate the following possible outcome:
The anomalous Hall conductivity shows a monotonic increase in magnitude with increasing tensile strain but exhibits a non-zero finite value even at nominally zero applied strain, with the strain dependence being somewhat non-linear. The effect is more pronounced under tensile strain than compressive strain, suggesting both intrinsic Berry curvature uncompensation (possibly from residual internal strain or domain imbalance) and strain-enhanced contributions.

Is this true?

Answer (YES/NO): NO